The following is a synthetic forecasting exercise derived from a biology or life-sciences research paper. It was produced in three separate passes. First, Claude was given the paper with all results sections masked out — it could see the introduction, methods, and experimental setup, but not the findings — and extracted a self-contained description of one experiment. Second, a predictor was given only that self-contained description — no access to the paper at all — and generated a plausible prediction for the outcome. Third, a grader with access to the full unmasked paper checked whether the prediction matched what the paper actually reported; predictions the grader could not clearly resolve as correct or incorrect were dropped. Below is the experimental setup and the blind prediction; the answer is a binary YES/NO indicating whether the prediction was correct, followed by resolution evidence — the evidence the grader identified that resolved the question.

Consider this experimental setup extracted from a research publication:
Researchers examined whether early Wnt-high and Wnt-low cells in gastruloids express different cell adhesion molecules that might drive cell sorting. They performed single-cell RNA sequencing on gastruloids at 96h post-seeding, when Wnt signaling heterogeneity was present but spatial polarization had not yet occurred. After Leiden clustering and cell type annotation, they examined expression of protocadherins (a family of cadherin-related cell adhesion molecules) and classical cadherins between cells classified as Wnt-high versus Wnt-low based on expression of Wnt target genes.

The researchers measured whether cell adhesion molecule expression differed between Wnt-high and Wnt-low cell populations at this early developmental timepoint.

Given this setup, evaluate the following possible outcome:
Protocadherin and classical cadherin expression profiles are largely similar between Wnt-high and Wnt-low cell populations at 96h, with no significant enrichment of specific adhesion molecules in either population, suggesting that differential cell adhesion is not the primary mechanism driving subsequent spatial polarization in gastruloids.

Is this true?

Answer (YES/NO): NO